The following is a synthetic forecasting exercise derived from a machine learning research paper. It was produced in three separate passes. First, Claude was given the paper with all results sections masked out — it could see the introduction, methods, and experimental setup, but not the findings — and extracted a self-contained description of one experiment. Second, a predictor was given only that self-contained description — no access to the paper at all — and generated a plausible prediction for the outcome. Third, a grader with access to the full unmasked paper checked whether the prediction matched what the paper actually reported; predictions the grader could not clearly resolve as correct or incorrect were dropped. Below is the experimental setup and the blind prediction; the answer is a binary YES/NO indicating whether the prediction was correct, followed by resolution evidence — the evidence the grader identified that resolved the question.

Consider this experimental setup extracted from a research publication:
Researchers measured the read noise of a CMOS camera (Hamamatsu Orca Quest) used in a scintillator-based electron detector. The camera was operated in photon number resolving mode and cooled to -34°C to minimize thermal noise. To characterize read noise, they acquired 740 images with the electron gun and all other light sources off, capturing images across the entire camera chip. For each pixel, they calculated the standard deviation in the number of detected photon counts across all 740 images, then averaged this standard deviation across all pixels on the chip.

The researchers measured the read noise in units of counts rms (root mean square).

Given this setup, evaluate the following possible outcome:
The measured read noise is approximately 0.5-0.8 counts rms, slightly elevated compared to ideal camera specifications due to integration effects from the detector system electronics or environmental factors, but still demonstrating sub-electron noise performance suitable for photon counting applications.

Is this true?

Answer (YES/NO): NO